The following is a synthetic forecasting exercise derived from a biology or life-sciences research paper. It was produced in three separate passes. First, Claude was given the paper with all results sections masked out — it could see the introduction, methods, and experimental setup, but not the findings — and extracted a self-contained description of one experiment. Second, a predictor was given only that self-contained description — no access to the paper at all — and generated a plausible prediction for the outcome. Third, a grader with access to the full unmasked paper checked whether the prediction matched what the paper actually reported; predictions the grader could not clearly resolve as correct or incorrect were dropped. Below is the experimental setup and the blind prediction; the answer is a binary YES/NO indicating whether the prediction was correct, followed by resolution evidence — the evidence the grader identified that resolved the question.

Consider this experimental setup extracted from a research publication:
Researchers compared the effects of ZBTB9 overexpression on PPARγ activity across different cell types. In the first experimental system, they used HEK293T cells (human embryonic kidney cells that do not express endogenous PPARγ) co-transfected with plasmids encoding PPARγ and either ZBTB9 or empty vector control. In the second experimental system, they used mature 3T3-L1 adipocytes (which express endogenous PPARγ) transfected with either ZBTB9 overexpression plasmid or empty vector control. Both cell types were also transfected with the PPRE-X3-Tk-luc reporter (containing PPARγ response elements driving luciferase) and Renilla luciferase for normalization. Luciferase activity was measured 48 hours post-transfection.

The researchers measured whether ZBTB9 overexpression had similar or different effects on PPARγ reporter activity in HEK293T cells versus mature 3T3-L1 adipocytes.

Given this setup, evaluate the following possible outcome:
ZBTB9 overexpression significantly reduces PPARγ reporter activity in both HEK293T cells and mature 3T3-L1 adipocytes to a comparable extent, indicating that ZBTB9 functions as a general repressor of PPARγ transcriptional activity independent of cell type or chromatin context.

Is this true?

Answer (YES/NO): NO